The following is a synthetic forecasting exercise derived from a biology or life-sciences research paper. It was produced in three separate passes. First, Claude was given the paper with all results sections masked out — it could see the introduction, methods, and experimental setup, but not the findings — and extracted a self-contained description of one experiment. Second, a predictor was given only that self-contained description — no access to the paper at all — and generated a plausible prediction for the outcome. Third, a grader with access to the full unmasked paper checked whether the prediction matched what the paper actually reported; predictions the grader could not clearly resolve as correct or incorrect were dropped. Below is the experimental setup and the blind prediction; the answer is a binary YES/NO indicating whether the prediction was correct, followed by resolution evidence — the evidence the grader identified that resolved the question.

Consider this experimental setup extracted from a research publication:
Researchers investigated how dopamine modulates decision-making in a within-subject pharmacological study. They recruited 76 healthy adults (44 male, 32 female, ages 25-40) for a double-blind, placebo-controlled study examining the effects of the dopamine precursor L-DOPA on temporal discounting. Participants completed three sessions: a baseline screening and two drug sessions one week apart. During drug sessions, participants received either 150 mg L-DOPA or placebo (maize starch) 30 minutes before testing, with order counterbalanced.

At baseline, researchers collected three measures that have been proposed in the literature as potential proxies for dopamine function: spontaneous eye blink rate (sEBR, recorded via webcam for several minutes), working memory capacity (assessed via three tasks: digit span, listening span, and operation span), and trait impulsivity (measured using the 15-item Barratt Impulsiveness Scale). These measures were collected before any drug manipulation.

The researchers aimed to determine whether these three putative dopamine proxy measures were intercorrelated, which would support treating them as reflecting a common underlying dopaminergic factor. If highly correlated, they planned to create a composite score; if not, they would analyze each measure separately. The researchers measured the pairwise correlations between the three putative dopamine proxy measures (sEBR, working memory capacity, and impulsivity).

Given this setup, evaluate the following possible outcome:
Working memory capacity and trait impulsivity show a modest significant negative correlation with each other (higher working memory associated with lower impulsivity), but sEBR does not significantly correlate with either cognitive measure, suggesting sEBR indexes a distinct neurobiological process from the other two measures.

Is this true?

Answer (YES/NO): NO